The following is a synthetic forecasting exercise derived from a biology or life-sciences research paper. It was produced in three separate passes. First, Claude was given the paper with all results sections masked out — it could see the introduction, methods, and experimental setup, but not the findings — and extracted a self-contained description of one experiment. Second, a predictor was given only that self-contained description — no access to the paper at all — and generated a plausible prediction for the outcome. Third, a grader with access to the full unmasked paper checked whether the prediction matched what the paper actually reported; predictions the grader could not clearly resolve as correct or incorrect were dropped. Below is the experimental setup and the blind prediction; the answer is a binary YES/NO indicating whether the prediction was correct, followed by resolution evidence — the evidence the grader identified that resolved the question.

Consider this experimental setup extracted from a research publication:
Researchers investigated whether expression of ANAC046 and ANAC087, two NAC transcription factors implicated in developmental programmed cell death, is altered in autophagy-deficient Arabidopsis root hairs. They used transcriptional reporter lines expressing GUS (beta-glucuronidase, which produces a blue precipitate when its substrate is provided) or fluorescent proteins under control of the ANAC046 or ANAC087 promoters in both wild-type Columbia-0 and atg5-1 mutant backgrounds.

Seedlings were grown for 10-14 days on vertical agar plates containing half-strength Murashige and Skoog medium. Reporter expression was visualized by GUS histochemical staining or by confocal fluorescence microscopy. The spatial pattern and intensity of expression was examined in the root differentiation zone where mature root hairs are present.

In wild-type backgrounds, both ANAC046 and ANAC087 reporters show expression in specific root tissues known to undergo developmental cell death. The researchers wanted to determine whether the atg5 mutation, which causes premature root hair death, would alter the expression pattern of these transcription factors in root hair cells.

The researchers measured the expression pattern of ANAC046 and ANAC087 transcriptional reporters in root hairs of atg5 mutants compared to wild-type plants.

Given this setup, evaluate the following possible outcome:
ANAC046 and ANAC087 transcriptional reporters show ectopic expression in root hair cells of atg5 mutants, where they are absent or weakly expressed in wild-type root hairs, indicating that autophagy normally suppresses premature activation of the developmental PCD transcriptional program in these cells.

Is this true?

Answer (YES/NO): NO